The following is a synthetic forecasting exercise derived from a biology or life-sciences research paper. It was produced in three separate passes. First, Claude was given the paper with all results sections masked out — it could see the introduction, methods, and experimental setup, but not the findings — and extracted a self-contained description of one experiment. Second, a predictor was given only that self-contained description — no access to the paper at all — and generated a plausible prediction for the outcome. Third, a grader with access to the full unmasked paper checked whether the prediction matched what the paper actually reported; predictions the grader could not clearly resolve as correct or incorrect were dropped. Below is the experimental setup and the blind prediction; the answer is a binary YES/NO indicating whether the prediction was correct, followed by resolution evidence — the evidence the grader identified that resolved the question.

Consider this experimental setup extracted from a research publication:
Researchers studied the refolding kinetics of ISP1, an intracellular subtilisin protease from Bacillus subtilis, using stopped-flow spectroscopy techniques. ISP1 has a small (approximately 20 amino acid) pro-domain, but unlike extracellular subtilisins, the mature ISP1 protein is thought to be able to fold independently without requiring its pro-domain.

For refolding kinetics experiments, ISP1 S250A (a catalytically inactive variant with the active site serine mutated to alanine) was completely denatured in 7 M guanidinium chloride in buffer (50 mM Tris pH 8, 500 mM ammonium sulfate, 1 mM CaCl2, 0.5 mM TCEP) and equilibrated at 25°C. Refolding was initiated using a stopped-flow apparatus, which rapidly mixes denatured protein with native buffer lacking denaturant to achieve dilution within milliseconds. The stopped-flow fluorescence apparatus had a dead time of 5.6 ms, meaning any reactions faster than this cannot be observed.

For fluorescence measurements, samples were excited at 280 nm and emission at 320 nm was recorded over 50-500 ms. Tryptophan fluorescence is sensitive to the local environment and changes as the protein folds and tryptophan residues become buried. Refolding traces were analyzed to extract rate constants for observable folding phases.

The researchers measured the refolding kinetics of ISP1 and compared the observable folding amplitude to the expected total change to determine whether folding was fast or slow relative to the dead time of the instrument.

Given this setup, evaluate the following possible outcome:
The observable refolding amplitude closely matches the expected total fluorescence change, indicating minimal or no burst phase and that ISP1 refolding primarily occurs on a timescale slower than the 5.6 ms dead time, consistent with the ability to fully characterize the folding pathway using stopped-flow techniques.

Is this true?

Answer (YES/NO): NO